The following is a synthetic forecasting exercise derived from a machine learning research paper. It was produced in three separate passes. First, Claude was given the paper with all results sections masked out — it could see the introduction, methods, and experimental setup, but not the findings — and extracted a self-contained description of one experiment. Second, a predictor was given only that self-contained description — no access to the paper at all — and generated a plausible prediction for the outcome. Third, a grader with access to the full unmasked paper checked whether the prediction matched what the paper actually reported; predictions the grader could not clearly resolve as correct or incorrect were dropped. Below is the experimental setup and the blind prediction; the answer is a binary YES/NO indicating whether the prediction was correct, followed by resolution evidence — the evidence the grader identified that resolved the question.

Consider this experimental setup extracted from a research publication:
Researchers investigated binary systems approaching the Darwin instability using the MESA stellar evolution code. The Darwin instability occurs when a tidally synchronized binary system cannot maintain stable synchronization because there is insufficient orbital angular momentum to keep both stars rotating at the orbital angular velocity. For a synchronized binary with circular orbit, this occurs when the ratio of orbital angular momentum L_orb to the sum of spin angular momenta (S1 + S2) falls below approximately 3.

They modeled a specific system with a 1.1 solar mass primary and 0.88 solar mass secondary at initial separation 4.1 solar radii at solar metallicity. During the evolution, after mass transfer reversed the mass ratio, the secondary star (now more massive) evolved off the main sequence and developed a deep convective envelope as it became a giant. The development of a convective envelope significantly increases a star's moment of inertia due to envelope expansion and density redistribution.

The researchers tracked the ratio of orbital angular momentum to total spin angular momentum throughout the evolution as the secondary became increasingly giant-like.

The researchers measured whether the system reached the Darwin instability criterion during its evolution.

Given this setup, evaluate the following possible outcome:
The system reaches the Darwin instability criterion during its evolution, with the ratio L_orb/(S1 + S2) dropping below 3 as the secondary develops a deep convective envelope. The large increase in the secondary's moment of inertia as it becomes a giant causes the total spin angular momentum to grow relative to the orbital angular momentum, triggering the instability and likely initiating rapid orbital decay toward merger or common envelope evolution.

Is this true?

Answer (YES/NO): YES